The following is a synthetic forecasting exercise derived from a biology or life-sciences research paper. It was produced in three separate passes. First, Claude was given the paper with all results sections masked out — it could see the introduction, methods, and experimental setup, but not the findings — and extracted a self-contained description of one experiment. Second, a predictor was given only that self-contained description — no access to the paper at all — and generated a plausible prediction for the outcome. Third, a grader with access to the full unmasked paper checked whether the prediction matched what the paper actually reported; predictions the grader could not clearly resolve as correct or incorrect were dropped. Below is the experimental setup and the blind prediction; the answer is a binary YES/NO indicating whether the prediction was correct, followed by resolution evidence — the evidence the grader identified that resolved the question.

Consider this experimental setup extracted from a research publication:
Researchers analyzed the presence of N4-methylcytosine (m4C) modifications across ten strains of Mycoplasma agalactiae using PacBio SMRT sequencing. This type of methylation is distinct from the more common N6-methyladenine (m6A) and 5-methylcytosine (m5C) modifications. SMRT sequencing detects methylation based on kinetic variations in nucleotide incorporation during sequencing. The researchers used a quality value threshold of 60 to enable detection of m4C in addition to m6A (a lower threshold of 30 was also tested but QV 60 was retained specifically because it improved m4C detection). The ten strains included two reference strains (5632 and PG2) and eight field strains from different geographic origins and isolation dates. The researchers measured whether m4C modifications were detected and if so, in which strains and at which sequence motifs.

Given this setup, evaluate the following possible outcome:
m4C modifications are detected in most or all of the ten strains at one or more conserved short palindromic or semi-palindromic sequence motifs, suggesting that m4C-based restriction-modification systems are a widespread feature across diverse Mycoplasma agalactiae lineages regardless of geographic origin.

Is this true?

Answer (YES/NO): NO